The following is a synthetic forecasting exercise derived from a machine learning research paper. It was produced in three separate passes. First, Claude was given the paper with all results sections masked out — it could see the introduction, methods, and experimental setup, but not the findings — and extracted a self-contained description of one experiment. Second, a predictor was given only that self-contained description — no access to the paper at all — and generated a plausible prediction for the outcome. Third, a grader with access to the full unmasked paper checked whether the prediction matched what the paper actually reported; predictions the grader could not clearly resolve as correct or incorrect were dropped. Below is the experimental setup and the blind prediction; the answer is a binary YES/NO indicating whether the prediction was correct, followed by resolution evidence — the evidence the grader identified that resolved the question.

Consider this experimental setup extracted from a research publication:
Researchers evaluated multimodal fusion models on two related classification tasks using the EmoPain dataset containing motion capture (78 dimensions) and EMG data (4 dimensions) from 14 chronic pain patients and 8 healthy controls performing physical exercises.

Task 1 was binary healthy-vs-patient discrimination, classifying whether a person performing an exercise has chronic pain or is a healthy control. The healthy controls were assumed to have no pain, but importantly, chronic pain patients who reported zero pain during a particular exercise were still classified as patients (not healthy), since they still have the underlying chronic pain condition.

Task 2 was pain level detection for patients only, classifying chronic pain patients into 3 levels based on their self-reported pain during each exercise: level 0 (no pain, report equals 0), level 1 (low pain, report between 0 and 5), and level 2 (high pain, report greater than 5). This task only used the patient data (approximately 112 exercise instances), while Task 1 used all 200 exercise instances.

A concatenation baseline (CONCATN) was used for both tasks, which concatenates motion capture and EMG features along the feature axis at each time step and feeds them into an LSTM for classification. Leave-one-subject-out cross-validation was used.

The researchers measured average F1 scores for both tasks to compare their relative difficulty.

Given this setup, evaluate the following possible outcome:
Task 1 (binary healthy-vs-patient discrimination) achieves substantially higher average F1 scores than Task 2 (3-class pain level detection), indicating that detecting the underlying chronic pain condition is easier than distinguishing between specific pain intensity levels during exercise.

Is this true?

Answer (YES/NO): YES